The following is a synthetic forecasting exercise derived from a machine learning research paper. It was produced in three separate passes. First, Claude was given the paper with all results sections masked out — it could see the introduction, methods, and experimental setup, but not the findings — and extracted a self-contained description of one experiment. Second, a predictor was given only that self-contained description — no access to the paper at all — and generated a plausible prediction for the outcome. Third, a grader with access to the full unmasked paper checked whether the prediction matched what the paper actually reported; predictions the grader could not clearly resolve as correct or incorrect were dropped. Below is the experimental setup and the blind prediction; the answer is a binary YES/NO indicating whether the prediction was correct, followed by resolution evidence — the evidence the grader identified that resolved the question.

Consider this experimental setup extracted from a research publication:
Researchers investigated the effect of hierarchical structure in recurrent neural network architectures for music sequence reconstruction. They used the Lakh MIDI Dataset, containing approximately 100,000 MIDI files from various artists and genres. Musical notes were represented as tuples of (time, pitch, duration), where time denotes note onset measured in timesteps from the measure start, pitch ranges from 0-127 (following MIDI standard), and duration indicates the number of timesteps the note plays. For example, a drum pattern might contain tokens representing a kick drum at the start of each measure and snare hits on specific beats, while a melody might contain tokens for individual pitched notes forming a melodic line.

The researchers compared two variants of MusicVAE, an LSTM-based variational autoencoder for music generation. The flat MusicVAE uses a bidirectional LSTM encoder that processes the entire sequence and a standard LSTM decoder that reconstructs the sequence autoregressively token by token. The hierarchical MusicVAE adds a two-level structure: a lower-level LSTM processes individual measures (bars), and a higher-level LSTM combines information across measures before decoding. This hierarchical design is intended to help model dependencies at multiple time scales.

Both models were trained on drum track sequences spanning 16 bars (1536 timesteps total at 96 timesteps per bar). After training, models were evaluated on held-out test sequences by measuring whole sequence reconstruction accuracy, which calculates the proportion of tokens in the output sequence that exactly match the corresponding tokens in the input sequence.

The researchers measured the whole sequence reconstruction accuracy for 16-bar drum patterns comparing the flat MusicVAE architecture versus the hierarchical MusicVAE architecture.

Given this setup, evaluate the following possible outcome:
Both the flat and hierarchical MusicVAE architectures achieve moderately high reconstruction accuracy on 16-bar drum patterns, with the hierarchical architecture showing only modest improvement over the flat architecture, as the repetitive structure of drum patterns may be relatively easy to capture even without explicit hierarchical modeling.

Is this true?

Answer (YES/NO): NO